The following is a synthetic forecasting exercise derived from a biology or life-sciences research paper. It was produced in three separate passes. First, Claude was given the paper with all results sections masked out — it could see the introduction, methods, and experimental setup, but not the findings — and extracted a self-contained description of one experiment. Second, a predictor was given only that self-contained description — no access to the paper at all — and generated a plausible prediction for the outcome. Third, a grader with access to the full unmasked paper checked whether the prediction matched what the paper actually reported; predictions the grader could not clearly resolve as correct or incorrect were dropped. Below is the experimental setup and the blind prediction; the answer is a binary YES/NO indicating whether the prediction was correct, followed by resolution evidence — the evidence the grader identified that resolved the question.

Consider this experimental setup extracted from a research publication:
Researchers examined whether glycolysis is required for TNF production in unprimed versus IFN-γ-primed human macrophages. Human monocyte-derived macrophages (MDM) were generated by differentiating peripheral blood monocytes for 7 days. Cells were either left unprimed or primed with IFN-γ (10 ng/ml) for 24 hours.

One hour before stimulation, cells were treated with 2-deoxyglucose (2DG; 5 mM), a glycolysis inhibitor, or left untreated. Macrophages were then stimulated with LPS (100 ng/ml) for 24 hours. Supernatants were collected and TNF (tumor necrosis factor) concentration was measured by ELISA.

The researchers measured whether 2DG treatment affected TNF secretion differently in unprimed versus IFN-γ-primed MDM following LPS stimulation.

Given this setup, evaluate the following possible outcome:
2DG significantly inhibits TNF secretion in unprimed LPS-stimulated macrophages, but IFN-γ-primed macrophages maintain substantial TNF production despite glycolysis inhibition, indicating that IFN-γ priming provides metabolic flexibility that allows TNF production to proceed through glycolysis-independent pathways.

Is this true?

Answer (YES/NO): NO